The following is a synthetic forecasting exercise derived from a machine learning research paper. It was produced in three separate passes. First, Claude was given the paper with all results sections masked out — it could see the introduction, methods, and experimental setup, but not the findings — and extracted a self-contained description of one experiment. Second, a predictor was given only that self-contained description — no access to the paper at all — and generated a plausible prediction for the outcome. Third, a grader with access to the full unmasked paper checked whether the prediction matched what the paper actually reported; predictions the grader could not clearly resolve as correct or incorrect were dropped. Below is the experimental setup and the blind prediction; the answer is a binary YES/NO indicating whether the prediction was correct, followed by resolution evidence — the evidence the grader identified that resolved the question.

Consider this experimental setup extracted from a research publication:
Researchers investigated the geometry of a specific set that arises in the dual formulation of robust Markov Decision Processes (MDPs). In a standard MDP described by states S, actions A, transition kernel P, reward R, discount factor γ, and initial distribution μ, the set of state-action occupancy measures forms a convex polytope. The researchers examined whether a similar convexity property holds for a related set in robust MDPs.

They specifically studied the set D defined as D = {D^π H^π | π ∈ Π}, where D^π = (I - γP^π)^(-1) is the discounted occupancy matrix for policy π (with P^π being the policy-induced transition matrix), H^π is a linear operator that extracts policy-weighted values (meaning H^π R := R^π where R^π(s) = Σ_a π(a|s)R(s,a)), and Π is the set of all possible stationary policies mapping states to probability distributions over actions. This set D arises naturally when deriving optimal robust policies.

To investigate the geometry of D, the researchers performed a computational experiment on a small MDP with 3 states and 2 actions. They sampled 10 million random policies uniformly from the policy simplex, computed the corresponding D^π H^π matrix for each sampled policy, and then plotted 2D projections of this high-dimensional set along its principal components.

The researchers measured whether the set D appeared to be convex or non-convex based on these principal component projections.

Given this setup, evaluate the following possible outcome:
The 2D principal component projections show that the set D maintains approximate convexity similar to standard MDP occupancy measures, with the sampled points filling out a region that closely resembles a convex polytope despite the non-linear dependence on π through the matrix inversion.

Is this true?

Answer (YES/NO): NO